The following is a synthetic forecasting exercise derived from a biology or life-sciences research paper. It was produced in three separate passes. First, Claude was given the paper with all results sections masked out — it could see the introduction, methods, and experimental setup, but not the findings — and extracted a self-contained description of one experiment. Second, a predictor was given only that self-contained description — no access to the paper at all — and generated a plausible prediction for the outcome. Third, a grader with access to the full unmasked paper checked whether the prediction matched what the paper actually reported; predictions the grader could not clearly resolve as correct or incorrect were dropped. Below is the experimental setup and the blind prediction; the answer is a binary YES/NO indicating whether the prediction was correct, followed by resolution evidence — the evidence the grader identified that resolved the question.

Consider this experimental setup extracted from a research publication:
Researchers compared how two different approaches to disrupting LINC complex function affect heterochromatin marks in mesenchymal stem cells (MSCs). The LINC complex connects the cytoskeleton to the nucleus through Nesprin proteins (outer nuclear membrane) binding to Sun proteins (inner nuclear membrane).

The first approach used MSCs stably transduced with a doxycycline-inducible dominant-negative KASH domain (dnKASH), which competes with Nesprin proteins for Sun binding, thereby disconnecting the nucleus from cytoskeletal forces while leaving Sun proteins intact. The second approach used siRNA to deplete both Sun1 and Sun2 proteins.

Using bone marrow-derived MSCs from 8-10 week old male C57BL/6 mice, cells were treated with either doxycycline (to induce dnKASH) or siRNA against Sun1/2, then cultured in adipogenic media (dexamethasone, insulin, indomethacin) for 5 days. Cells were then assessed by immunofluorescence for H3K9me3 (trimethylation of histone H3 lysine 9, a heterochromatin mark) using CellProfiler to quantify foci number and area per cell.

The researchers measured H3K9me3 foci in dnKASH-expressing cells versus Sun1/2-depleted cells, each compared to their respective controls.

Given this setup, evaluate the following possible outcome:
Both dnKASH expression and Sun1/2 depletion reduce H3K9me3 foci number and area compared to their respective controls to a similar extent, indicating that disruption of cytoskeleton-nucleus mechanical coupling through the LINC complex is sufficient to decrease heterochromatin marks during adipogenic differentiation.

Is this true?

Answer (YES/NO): NO